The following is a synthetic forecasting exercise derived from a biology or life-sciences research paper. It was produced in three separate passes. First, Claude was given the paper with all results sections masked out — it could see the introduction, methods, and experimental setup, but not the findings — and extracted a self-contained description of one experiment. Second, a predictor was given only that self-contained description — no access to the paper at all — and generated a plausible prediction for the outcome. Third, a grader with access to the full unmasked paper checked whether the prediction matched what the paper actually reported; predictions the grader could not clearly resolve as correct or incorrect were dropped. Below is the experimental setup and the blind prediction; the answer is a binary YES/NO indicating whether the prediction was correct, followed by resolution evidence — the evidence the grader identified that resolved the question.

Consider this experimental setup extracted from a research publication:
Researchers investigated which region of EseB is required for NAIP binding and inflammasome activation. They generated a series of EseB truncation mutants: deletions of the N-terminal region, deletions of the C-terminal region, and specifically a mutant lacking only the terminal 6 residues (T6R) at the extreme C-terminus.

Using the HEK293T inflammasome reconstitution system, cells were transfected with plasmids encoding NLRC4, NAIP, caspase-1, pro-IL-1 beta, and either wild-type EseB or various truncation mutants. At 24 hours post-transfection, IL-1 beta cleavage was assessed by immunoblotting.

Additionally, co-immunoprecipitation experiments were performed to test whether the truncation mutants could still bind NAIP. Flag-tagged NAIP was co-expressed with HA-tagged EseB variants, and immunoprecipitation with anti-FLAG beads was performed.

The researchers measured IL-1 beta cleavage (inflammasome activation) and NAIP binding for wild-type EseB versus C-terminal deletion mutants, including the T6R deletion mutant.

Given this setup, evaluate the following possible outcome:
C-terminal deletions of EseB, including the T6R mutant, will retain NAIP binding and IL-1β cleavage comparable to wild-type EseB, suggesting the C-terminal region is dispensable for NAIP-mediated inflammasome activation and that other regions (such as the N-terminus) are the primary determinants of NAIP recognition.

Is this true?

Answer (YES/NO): NO